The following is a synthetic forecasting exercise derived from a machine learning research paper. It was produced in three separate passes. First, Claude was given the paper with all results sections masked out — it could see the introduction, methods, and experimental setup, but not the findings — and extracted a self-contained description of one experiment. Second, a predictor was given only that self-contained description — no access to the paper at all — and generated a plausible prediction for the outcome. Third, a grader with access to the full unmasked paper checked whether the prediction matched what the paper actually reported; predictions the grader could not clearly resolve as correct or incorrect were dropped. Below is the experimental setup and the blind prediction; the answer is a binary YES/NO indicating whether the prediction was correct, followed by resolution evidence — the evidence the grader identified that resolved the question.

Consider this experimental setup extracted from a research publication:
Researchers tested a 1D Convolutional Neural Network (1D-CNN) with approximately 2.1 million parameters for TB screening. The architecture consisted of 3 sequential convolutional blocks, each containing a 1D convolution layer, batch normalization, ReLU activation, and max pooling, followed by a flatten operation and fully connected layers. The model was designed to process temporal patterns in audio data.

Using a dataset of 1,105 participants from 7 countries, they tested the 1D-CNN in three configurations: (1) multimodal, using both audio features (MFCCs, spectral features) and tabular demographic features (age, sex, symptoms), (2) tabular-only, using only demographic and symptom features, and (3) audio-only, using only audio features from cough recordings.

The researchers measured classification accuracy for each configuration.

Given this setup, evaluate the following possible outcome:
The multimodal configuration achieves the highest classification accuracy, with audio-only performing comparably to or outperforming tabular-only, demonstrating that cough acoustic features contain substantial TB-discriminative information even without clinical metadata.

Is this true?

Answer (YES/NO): NO